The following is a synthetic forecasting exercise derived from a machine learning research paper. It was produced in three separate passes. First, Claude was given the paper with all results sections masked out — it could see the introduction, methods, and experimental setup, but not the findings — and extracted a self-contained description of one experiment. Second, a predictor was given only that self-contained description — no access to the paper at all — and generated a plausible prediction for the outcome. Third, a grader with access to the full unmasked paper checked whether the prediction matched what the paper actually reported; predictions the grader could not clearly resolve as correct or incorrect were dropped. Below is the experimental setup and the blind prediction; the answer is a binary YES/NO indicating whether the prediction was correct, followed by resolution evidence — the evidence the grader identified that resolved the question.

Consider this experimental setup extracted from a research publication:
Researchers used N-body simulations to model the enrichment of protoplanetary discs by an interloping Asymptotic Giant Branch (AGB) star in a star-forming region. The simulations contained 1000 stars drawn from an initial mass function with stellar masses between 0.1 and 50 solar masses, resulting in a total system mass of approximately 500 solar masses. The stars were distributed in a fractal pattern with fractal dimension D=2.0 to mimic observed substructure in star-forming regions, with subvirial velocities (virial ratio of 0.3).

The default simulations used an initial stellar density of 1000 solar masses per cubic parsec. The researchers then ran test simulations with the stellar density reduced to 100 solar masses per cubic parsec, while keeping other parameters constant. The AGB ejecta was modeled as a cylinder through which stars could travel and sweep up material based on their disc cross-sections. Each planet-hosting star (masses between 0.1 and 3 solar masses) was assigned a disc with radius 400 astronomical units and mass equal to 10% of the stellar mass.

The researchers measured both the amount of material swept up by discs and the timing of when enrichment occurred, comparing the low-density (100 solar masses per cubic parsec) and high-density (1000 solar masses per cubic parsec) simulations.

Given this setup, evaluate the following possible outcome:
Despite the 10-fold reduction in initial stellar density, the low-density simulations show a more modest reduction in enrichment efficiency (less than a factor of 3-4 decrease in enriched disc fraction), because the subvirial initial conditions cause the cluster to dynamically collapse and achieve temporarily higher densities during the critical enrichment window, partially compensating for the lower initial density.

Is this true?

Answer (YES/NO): NO